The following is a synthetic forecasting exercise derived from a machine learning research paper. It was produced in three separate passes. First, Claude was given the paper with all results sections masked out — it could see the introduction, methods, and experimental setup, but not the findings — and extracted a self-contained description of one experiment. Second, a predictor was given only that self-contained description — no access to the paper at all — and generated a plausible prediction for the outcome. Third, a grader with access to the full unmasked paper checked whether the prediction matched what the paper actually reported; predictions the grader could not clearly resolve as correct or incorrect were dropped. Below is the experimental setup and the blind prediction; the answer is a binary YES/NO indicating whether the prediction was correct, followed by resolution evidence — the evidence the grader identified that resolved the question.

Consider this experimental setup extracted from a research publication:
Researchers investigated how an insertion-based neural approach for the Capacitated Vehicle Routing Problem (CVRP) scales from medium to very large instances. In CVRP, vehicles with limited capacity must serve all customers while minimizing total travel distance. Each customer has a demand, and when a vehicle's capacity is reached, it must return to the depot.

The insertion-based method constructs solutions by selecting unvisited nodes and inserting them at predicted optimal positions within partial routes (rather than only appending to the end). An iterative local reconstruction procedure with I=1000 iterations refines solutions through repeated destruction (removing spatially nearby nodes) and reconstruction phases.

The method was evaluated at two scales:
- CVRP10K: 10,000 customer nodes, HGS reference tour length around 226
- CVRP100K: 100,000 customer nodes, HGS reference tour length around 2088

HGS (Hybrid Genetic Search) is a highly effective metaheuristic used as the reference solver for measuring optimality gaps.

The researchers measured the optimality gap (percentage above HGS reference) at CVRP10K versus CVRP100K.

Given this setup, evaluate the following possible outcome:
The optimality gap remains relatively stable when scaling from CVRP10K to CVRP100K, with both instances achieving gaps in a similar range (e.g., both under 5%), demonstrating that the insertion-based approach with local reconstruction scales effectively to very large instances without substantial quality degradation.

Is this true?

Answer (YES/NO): NO